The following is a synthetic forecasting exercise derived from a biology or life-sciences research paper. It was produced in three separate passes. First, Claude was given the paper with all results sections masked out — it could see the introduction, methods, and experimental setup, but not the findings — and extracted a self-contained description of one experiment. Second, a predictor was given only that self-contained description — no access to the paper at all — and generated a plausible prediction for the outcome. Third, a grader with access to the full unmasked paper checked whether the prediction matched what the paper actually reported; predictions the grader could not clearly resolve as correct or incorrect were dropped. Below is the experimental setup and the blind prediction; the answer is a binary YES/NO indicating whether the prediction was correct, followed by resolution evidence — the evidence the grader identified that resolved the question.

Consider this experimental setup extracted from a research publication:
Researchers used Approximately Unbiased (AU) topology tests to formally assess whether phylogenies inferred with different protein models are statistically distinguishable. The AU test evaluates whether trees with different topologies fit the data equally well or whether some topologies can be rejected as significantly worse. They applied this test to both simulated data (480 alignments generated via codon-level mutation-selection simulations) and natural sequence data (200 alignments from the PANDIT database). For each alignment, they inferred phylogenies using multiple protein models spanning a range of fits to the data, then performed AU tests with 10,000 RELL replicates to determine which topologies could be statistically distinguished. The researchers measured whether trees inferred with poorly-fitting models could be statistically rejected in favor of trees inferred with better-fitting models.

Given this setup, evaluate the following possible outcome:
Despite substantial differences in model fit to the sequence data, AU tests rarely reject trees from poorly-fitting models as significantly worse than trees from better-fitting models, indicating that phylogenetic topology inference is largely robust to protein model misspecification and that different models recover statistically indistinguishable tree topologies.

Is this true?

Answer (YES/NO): YES